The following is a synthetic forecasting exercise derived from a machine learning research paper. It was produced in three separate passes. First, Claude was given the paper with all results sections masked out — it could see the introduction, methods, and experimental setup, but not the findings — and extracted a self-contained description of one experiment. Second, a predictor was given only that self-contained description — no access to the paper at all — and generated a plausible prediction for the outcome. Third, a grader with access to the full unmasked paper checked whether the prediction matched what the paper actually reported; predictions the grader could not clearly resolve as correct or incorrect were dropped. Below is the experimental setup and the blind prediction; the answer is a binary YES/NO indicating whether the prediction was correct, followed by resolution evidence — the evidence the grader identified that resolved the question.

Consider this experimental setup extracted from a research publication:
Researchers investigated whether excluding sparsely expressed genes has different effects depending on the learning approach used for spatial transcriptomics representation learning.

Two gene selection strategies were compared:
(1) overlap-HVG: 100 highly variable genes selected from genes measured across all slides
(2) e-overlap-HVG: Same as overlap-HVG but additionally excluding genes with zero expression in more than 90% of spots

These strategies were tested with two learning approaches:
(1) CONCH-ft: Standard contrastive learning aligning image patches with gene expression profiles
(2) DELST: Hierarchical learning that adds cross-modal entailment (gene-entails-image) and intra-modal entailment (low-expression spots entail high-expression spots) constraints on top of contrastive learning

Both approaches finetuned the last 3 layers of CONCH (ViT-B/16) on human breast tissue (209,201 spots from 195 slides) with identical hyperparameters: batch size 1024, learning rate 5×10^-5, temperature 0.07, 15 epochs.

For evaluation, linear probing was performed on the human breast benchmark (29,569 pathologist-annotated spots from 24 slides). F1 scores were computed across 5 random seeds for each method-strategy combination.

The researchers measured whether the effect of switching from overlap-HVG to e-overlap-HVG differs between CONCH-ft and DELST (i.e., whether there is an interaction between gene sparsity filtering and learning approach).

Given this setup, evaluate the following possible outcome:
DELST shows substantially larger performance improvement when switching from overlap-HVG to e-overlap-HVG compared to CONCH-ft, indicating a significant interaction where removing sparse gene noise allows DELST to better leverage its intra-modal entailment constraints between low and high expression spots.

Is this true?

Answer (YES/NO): YES